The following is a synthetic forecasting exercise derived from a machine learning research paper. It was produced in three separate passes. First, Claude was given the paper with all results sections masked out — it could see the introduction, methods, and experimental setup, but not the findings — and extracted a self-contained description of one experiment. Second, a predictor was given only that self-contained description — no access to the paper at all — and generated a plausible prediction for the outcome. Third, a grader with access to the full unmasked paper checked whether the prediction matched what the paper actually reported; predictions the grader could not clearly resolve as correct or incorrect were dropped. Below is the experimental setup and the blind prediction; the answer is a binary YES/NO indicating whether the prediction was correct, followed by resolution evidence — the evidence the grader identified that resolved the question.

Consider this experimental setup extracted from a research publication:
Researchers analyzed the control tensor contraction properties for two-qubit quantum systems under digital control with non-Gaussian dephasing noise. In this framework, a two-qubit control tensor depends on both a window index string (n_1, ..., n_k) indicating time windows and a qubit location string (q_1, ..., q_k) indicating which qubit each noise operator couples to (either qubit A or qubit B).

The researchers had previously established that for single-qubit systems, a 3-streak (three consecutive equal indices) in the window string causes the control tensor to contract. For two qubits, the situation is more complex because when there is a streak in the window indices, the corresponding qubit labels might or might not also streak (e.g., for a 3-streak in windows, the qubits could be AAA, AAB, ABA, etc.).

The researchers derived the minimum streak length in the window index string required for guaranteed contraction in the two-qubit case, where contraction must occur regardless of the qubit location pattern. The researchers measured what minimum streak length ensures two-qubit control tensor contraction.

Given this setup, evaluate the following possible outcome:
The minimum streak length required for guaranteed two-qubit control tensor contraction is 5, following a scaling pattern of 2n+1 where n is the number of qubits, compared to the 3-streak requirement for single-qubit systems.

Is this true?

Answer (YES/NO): YES